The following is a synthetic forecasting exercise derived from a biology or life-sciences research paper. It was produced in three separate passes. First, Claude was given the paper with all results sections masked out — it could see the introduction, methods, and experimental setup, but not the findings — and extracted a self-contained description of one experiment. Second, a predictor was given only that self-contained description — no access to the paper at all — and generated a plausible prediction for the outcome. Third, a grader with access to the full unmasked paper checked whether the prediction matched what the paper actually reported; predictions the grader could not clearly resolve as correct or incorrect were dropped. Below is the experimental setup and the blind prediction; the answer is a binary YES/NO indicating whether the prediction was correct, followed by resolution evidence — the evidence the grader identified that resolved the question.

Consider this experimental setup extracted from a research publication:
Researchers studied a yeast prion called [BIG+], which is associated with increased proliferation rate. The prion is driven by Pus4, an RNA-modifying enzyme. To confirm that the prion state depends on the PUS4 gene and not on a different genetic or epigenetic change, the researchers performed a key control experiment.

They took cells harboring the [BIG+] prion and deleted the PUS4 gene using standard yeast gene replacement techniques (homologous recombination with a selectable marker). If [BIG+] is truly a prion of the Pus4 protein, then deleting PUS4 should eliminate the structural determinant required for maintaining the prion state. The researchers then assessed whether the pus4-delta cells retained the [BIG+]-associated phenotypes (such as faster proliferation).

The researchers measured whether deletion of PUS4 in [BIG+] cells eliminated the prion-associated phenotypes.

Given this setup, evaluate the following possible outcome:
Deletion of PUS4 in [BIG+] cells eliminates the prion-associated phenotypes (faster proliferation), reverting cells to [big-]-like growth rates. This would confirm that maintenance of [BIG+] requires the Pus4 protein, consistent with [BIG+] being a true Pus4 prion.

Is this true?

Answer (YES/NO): YES